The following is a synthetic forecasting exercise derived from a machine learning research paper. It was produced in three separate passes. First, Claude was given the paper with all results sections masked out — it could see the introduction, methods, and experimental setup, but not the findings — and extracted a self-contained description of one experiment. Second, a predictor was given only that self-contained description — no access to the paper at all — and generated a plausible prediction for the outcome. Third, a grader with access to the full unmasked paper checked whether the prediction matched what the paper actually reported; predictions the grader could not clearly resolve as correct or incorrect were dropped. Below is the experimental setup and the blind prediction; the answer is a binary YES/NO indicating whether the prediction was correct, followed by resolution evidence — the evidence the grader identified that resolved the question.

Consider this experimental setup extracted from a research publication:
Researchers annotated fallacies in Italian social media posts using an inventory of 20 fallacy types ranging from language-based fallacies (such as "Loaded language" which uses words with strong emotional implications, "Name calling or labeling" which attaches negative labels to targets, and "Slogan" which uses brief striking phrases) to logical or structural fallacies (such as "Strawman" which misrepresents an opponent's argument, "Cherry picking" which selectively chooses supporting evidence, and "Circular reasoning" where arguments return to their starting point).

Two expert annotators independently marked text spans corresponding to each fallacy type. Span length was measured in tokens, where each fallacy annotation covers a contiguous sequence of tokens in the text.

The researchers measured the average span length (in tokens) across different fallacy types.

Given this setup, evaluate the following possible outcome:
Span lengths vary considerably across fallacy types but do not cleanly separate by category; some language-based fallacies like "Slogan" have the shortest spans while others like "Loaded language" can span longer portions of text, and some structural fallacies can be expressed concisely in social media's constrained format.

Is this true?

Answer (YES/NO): NO